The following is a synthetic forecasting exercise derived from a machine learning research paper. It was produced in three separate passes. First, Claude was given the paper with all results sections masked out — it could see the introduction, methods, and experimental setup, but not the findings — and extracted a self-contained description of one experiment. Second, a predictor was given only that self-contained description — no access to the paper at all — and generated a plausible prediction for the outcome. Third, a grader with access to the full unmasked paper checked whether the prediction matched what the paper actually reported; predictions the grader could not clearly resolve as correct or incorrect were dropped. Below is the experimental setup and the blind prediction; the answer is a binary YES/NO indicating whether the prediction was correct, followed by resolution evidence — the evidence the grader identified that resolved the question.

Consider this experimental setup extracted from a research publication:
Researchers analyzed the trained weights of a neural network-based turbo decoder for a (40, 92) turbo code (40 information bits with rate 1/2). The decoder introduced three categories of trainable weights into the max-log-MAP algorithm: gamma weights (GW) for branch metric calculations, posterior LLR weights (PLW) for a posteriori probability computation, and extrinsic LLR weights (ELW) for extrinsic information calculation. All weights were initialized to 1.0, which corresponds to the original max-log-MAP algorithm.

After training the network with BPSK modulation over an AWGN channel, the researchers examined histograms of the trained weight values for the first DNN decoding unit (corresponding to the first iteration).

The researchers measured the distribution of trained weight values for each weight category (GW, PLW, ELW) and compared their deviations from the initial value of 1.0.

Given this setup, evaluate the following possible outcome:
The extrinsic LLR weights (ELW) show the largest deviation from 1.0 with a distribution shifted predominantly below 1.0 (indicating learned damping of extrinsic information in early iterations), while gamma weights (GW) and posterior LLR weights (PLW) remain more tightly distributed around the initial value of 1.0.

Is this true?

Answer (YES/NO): NO